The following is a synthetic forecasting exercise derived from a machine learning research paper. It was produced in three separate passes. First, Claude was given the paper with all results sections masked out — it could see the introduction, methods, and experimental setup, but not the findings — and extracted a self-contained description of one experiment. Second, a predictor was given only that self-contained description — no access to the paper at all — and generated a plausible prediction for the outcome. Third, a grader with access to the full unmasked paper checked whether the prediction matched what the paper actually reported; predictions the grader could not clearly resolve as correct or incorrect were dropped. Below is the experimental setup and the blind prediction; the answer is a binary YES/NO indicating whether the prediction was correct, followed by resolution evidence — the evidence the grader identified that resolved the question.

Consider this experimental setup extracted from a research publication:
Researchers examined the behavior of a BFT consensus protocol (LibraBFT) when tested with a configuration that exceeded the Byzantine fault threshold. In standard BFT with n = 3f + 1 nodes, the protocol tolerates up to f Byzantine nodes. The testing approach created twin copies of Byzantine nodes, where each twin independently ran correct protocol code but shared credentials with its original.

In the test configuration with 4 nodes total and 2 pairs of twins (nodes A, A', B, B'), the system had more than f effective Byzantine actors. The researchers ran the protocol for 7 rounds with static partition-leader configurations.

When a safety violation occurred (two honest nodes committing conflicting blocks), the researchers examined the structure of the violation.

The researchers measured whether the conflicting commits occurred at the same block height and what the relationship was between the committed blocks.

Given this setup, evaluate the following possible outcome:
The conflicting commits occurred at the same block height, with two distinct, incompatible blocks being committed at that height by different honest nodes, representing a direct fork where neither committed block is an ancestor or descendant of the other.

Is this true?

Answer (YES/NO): YES